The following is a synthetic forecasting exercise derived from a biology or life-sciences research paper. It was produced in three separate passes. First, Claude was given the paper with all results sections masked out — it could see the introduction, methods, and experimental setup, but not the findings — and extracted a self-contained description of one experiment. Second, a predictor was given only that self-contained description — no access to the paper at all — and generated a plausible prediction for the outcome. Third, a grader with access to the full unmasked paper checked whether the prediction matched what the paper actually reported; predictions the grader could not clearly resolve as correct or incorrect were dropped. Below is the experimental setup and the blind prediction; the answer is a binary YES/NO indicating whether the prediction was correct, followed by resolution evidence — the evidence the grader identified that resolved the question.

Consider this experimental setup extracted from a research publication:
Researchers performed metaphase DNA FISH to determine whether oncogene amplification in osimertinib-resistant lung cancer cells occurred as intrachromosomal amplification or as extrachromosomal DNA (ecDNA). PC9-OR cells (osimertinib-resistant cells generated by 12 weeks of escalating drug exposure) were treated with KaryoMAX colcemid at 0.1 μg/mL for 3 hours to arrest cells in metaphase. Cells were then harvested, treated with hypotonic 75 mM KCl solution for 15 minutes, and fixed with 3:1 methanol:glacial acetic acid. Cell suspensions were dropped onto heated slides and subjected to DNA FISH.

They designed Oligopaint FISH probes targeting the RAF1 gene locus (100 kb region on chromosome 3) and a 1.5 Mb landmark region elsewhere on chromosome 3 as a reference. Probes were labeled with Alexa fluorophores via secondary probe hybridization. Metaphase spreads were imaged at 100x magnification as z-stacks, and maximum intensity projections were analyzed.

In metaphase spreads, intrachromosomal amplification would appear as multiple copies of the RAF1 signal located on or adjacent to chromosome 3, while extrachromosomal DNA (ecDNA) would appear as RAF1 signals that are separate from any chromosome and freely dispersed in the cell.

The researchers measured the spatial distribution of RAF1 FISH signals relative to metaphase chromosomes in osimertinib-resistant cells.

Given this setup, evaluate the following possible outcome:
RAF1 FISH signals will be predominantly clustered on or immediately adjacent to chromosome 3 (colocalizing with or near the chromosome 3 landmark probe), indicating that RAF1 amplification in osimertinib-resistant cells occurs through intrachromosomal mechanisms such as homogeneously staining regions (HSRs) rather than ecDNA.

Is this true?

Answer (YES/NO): YES